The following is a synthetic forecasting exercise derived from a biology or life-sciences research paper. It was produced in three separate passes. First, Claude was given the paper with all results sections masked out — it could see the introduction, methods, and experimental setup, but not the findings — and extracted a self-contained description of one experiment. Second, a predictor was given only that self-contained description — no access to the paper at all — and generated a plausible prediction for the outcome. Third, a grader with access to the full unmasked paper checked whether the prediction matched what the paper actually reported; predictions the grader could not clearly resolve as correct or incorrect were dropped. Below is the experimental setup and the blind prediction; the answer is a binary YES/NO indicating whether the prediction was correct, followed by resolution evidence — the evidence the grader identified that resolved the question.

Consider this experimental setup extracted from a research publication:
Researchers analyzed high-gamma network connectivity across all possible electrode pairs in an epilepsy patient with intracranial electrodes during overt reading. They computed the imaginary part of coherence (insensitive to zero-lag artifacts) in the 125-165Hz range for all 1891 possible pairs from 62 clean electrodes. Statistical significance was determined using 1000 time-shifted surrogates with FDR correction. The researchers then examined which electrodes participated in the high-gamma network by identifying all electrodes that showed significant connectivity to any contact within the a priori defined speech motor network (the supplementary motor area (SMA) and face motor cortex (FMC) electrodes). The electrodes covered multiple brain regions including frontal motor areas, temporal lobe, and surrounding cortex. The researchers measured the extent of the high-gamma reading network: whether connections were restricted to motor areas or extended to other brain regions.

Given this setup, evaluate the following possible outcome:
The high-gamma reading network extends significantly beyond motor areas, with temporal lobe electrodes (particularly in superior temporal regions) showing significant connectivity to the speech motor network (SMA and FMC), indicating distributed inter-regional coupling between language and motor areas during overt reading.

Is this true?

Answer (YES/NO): YES